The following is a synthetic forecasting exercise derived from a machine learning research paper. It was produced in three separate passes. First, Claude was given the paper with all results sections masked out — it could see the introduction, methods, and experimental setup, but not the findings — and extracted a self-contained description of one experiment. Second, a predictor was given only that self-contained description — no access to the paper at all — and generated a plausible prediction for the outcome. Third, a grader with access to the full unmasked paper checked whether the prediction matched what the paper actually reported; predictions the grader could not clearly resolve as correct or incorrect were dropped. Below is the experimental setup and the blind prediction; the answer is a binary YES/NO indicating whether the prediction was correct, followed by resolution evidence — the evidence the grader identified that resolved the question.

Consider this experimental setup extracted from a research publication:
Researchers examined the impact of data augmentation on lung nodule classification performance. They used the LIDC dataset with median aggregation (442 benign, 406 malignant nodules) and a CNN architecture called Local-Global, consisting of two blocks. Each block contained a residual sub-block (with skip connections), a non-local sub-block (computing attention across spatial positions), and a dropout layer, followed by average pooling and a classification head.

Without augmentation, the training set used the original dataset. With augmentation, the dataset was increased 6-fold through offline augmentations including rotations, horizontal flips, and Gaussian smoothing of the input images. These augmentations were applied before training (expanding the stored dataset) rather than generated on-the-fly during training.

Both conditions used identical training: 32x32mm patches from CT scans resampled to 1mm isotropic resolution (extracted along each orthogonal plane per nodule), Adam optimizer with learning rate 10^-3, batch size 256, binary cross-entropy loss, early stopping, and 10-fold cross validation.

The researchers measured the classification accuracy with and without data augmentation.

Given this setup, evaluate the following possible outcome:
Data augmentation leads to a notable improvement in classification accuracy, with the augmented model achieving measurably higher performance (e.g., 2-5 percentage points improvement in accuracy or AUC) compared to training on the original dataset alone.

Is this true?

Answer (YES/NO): NO